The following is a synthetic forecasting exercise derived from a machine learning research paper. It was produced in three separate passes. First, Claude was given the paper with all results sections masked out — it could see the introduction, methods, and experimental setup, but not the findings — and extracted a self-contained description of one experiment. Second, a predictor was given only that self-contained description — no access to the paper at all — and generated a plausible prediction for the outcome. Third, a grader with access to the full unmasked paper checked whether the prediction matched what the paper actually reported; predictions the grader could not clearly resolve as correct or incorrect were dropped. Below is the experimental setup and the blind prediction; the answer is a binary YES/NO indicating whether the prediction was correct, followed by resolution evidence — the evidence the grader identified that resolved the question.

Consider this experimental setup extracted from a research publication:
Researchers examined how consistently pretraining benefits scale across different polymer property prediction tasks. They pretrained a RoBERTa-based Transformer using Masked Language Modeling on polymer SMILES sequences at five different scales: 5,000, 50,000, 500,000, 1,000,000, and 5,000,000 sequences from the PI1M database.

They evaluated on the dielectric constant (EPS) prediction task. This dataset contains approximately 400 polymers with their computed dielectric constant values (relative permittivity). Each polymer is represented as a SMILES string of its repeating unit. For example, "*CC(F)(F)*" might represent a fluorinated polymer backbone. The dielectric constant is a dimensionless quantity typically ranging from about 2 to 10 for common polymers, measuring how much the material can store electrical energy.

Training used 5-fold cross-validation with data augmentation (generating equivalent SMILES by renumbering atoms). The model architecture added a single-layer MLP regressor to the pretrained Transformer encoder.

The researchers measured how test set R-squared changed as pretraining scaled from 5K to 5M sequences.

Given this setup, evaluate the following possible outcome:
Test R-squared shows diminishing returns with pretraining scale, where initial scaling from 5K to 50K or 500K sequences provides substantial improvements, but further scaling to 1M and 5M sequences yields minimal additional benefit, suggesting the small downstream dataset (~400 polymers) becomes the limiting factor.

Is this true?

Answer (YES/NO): NO